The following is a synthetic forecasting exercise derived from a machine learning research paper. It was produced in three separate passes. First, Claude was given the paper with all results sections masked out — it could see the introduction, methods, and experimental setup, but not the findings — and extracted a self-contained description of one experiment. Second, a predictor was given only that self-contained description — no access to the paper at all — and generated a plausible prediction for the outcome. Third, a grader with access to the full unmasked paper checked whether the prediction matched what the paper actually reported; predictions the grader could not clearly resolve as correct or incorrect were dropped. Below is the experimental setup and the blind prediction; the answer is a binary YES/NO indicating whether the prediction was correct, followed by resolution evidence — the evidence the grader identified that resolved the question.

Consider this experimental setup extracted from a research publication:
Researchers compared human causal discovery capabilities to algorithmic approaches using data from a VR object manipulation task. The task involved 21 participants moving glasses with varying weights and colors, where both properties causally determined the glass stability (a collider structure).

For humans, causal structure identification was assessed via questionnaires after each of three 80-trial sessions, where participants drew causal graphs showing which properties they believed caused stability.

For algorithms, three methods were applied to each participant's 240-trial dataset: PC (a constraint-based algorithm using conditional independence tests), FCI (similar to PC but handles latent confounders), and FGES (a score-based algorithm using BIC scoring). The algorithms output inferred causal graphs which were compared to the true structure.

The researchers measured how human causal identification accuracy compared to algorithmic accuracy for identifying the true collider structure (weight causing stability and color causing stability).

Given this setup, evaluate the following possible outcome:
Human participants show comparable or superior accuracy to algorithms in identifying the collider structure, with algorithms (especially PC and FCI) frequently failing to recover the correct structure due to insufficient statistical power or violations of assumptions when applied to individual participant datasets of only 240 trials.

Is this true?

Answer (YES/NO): NO